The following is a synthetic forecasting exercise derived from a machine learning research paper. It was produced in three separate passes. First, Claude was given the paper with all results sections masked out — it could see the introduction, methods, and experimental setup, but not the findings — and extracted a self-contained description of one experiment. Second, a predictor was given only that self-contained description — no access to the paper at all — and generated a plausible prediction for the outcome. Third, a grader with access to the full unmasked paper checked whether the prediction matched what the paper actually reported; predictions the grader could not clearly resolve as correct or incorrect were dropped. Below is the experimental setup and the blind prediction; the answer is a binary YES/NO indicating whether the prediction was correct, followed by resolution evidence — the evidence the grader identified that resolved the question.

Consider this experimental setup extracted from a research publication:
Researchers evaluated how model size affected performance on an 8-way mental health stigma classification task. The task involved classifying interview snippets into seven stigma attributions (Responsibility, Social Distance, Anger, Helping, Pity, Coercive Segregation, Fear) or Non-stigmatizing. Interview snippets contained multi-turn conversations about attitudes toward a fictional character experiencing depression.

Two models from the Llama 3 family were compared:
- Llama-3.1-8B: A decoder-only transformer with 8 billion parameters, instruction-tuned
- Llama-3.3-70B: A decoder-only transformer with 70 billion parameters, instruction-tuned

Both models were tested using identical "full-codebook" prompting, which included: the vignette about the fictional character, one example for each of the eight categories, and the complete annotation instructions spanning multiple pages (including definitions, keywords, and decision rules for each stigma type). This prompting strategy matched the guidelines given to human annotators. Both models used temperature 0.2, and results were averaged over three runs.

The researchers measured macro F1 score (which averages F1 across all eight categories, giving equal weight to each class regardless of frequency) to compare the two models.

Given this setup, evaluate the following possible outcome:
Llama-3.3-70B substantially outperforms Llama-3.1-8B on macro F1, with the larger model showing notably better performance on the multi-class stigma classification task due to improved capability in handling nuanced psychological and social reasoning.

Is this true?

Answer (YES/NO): YES